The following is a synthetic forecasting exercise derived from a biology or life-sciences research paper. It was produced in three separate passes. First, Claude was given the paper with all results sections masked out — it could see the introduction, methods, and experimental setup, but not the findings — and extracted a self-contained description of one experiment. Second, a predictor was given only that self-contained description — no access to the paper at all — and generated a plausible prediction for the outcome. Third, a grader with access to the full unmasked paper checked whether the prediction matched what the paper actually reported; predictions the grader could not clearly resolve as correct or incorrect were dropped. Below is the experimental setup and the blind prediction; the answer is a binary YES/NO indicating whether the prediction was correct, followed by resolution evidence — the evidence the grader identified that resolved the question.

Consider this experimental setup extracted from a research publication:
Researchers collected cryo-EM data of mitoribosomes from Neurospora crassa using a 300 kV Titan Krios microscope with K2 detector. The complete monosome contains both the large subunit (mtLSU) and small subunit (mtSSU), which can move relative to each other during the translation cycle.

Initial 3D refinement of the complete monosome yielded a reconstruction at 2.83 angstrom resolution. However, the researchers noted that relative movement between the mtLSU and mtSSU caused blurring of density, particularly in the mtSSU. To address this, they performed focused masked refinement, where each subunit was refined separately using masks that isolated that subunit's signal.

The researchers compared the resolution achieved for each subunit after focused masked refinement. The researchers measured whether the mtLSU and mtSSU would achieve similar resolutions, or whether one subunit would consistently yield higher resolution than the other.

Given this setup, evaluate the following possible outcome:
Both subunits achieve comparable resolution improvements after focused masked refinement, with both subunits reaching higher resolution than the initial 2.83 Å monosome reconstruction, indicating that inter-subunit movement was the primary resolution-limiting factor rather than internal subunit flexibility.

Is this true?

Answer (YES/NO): NO